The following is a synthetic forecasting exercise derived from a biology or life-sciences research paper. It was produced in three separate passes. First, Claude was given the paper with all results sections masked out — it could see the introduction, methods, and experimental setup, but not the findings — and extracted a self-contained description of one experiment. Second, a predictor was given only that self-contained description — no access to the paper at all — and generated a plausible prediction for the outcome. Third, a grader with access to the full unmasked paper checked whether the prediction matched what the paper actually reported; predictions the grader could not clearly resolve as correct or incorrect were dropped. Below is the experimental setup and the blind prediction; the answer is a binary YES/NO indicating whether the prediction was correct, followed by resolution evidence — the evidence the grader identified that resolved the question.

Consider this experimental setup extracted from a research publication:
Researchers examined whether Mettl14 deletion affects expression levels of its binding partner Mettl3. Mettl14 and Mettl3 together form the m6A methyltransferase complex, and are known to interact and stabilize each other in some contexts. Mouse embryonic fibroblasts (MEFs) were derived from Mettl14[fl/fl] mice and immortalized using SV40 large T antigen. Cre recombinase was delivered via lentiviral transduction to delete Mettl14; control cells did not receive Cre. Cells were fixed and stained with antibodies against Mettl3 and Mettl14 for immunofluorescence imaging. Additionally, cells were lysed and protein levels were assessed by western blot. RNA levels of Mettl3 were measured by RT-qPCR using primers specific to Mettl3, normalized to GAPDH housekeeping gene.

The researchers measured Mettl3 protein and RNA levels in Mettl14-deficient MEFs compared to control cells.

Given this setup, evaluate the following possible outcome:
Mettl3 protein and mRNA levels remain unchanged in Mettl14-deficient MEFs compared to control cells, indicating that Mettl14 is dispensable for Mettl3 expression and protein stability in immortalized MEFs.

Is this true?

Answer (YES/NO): YES